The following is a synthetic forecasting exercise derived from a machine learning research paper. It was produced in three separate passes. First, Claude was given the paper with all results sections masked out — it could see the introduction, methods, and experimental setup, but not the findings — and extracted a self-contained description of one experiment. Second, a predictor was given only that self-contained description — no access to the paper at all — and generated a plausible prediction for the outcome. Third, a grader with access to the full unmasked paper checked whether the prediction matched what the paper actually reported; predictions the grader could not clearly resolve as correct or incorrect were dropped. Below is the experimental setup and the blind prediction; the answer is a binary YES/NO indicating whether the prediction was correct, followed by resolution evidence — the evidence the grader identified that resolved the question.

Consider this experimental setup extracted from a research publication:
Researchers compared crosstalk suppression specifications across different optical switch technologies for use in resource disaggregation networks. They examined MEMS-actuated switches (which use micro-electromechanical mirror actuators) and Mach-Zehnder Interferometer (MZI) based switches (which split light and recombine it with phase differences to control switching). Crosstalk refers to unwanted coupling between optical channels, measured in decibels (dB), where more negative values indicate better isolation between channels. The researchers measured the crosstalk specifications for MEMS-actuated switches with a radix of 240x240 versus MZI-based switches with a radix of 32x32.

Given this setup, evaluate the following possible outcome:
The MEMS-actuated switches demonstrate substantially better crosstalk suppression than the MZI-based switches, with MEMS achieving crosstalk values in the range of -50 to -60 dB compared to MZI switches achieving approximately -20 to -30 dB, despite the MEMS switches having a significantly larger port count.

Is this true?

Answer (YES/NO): NO